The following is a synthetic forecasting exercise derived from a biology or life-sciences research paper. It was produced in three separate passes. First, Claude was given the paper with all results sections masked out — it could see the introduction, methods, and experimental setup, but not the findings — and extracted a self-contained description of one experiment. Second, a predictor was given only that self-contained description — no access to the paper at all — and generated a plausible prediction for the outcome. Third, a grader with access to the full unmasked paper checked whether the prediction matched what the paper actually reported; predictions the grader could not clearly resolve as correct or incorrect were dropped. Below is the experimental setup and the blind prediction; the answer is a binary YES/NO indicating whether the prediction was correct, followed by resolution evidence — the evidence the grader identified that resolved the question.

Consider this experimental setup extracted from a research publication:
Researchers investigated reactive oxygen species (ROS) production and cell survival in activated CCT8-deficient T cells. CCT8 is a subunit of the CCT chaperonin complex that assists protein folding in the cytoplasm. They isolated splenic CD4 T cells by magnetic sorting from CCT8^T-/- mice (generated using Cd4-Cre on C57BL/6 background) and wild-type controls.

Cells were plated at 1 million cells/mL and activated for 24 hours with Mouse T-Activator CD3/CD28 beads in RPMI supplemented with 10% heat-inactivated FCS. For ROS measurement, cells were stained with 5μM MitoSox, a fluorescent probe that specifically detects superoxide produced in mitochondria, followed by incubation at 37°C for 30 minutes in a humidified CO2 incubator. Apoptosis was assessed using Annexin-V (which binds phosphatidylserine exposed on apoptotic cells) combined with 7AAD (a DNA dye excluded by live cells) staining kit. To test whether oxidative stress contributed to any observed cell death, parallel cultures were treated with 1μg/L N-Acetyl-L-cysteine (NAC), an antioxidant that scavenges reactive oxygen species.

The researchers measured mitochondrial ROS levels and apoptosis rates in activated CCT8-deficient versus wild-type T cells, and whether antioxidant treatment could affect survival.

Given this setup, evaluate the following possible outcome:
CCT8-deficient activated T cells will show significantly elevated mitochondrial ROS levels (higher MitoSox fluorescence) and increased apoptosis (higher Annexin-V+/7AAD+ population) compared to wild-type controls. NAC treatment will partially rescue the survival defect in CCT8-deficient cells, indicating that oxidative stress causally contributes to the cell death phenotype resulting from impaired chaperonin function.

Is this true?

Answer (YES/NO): NO